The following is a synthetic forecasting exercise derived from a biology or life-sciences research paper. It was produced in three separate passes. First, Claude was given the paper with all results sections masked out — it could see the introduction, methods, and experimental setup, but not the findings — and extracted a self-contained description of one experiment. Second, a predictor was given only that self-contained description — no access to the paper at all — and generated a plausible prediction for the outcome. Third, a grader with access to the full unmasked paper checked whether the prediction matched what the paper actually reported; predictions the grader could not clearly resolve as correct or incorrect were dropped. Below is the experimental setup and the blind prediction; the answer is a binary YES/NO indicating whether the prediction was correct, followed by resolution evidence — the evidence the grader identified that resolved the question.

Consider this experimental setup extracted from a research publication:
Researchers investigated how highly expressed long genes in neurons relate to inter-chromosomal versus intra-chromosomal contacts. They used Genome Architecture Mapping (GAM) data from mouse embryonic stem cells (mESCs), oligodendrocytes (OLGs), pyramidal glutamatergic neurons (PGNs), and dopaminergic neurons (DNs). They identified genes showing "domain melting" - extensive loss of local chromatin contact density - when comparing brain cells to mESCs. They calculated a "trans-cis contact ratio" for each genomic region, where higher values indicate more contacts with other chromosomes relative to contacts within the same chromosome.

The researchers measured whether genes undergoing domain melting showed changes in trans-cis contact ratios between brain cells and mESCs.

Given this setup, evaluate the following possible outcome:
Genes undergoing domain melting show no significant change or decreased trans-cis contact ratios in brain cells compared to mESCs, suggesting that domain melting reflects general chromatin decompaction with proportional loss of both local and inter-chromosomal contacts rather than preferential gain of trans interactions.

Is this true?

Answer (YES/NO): YES